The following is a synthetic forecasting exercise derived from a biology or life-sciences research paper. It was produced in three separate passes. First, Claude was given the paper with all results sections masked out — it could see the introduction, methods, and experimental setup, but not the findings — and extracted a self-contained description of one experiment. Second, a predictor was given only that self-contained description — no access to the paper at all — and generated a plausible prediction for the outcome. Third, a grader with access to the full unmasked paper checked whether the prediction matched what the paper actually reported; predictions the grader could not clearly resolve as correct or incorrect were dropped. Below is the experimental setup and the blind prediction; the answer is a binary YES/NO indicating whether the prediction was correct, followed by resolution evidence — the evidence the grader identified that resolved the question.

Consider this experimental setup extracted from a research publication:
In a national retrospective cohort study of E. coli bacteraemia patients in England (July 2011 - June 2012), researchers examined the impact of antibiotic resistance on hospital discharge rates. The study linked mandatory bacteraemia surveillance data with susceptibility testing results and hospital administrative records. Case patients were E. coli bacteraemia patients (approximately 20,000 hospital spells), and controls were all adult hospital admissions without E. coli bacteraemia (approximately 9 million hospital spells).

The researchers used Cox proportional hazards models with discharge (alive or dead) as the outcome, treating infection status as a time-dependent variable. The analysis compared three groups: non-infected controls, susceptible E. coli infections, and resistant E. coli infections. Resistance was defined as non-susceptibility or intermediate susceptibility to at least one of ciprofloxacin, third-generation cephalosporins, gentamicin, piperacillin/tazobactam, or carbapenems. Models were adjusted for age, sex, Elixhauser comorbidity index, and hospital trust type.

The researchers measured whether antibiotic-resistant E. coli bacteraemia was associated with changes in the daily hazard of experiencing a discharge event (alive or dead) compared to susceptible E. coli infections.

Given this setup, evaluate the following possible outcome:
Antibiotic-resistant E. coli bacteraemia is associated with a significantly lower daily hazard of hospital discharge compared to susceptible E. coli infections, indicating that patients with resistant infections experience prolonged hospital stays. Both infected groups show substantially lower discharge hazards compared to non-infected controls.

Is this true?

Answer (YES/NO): NO